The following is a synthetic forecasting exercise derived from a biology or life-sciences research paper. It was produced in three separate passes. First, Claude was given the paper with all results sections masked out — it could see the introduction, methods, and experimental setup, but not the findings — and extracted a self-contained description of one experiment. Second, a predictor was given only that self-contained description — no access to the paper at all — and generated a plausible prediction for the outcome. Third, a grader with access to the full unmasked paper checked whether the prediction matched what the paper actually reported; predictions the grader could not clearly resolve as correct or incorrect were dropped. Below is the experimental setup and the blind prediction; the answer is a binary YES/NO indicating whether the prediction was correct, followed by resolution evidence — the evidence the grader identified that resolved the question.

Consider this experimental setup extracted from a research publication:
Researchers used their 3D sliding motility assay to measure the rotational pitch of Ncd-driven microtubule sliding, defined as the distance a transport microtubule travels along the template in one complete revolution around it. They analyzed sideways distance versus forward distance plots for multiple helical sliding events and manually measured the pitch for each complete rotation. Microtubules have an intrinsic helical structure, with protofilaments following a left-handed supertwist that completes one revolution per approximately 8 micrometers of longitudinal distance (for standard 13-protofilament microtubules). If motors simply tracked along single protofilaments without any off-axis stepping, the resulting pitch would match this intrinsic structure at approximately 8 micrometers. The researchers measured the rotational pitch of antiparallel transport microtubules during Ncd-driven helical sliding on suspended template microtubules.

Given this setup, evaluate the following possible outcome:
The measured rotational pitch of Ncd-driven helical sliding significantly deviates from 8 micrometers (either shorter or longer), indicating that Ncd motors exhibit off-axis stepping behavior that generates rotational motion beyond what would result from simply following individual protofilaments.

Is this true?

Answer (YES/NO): YES